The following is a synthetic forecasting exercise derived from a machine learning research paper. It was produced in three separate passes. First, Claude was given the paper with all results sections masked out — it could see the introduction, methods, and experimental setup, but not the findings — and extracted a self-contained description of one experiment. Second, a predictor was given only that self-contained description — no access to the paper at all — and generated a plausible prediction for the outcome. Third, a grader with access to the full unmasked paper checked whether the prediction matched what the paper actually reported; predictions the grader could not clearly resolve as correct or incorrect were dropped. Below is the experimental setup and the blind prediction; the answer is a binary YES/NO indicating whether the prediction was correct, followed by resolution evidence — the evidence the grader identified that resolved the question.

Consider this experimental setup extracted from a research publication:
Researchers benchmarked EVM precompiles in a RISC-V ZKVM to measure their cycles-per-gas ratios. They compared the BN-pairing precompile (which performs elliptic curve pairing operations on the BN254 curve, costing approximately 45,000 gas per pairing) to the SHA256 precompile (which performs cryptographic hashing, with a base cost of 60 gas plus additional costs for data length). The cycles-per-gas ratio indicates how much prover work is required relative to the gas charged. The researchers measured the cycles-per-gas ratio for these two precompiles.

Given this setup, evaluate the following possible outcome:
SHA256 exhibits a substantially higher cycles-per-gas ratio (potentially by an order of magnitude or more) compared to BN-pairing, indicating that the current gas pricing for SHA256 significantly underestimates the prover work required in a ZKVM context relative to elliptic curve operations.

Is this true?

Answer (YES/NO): NO